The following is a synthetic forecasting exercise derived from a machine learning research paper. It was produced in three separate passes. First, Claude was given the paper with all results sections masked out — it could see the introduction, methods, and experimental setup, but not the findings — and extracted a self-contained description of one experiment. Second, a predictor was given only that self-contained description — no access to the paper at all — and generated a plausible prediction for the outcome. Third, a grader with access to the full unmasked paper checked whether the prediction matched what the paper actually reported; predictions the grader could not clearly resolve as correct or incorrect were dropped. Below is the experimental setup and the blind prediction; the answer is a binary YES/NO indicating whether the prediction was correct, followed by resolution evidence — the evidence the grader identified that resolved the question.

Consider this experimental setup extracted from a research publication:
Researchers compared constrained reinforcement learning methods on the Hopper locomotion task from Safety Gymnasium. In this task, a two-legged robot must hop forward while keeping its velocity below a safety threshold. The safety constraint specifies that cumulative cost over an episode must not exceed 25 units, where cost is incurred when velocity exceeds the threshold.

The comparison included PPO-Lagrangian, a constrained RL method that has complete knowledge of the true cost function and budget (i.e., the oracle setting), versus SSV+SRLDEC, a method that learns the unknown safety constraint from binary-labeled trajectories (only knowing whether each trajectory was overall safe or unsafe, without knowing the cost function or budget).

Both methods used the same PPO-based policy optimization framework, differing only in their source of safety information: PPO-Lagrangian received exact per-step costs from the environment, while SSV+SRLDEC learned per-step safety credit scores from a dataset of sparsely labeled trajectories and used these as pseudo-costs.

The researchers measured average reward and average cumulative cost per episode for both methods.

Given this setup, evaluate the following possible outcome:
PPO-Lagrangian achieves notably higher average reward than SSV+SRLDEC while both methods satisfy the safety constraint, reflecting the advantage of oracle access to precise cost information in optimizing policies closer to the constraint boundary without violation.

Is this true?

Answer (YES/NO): NO